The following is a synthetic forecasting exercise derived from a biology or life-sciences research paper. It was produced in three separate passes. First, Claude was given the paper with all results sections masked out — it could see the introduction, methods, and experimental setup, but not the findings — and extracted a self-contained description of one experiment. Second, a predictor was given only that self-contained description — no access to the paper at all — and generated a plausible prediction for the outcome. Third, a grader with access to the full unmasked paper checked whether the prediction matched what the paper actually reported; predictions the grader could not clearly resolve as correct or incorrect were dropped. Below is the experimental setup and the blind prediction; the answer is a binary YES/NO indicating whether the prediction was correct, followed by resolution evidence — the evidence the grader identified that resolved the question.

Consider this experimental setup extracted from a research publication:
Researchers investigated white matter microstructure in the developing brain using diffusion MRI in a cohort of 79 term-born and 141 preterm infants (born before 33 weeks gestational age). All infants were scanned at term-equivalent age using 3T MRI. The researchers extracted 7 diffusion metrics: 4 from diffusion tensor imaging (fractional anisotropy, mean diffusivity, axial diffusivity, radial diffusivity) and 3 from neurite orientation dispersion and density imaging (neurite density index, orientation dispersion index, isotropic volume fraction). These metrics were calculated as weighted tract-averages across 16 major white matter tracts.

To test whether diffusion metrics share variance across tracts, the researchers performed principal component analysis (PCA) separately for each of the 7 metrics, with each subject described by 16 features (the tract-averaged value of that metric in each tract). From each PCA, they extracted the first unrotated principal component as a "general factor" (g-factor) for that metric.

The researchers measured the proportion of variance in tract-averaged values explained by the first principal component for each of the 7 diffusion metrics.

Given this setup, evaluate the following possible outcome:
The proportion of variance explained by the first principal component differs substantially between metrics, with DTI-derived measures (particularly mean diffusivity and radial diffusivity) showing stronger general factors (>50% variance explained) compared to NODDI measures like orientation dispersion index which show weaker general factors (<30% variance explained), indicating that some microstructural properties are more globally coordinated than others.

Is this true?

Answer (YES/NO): NO